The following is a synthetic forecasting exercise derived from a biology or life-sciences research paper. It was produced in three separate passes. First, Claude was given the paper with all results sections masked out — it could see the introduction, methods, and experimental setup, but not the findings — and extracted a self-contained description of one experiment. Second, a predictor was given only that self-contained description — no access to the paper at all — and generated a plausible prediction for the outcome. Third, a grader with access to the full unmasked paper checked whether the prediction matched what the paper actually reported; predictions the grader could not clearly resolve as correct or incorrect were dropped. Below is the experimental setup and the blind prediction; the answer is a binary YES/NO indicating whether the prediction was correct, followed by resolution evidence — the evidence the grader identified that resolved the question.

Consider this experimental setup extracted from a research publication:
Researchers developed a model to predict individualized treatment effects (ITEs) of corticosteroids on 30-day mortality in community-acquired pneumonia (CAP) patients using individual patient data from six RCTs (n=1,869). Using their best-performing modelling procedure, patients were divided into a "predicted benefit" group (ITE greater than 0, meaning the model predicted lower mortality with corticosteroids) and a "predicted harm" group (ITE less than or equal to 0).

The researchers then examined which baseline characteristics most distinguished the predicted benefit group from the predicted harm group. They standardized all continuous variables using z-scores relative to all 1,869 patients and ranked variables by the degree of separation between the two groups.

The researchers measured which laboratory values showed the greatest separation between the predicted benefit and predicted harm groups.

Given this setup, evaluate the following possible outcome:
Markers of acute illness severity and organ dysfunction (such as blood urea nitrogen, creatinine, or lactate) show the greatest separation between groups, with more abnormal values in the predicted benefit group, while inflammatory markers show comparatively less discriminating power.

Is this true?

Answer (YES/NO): NO